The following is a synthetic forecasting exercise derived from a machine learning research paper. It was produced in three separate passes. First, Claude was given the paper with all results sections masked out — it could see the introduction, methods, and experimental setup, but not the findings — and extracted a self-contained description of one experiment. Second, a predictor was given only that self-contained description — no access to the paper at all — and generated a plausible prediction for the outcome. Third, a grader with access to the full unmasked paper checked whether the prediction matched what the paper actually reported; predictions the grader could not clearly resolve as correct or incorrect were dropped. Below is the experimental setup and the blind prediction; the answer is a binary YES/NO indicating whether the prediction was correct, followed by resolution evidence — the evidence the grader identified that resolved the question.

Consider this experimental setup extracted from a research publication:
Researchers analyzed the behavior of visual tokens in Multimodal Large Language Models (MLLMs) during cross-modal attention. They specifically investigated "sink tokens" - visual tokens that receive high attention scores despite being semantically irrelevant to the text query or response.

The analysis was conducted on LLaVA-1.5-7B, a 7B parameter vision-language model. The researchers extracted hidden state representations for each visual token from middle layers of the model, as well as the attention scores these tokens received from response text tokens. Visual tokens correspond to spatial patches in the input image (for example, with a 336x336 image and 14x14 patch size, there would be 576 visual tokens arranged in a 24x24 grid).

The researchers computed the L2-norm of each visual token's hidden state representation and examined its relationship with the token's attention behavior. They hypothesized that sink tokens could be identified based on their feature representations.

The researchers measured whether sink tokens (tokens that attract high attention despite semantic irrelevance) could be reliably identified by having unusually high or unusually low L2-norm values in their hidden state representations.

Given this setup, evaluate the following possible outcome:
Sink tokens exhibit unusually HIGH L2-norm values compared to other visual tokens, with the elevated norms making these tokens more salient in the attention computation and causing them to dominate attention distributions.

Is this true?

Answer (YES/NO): YES